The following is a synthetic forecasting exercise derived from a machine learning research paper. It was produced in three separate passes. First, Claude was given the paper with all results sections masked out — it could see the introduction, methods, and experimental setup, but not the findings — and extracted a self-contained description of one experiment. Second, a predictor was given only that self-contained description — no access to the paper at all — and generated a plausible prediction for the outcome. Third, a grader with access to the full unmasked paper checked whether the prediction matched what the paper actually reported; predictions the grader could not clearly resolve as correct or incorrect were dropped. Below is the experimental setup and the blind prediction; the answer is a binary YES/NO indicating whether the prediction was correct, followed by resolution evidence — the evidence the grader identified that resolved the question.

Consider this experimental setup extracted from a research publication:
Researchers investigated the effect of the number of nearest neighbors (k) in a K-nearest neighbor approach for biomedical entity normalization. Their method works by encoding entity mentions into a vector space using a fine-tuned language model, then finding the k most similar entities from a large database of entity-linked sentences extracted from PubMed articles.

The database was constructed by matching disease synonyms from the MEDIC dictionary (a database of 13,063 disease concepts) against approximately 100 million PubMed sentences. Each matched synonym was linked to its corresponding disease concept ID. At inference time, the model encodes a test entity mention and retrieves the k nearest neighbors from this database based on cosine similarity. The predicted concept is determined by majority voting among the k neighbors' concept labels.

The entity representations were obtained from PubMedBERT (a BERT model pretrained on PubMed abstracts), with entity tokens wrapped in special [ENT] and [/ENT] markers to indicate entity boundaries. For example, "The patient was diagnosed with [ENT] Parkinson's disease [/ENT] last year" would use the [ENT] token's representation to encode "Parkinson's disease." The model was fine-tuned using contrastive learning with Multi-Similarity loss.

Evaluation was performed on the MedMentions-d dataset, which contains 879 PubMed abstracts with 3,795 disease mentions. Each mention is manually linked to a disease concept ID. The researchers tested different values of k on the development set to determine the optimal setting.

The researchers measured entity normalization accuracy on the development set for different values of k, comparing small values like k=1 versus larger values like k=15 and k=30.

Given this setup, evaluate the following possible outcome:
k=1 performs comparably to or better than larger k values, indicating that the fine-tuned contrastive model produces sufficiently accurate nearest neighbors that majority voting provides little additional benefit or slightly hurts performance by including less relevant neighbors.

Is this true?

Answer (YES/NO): NO